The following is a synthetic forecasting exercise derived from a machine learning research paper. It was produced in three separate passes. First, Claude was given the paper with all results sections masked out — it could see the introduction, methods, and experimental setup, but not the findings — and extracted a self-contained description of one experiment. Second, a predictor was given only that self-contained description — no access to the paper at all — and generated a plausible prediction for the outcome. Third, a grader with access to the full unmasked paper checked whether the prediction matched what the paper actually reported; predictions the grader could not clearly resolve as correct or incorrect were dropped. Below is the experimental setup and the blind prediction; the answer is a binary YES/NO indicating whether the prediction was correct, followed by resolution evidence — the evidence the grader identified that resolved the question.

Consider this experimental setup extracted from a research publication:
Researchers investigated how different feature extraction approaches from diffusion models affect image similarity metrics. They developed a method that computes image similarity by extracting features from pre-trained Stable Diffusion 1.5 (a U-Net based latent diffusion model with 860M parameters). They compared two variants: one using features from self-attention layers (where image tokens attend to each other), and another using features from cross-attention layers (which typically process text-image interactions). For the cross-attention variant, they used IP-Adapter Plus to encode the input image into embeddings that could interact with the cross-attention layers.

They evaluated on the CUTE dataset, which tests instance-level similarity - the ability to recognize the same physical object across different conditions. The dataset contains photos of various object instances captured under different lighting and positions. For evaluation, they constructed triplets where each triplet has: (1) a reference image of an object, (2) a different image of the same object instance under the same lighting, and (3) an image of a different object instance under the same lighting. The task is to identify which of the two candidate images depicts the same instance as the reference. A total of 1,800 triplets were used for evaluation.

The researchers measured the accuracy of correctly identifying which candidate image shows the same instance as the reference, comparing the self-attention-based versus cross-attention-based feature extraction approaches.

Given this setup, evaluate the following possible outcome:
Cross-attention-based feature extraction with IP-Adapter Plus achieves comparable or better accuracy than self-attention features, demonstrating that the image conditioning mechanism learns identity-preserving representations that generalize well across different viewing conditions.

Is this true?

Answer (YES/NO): YES